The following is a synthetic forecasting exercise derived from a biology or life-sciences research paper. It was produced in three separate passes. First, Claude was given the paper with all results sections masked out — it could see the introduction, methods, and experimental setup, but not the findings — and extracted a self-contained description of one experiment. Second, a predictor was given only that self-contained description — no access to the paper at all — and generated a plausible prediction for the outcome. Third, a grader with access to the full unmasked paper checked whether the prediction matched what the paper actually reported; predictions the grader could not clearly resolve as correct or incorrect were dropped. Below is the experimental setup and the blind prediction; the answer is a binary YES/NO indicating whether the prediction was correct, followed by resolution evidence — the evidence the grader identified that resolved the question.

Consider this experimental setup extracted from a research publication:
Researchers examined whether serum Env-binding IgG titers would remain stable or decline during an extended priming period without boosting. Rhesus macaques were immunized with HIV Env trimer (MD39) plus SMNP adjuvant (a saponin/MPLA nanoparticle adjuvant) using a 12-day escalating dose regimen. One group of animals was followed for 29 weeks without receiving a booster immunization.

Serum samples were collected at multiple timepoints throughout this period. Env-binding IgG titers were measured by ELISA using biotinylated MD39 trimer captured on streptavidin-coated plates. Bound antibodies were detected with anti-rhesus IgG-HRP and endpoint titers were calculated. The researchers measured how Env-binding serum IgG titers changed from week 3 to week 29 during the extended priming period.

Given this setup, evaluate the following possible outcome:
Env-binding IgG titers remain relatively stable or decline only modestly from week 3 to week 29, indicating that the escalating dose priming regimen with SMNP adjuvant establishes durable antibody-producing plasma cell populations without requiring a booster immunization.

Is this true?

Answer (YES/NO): YES